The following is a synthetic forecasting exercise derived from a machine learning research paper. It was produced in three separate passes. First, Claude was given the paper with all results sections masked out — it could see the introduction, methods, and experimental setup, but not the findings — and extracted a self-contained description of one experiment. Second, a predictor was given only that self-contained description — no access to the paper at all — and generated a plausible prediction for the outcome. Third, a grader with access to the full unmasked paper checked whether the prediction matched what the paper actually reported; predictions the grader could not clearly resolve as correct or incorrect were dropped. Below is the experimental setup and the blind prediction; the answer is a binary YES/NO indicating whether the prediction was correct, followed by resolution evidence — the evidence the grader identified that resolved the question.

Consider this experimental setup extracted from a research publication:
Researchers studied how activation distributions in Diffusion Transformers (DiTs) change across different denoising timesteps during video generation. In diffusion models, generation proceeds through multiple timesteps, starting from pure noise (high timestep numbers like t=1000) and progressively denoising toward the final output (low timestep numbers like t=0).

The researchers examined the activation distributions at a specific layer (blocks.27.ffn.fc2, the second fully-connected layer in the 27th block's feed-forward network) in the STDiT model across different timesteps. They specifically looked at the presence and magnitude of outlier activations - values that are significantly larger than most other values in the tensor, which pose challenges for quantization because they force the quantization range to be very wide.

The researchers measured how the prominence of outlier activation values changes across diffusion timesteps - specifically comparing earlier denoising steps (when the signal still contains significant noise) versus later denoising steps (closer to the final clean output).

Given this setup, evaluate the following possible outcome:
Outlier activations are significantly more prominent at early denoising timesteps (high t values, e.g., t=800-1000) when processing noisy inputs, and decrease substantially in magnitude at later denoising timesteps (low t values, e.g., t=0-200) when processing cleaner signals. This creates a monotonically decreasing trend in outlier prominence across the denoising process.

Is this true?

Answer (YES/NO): NO